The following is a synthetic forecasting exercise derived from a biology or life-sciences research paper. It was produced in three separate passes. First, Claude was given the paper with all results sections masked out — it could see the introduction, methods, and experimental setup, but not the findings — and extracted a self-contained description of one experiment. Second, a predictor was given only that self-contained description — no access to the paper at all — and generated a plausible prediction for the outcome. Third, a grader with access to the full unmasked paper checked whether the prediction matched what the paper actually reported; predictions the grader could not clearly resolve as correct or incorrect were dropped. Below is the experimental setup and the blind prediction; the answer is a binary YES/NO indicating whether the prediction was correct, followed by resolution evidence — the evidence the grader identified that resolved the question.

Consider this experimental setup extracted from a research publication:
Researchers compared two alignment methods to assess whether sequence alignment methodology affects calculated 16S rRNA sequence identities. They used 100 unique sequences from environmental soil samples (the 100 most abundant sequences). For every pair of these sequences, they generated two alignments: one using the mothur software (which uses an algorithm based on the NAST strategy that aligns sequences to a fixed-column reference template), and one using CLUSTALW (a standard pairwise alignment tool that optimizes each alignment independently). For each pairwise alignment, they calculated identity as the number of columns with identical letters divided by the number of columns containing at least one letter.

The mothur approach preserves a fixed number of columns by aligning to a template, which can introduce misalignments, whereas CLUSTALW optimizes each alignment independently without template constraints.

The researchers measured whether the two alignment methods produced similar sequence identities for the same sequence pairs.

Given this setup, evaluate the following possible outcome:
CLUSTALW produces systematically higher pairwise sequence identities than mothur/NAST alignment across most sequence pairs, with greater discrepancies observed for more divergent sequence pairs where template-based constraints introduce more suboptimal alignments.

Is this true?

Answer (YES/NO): NO